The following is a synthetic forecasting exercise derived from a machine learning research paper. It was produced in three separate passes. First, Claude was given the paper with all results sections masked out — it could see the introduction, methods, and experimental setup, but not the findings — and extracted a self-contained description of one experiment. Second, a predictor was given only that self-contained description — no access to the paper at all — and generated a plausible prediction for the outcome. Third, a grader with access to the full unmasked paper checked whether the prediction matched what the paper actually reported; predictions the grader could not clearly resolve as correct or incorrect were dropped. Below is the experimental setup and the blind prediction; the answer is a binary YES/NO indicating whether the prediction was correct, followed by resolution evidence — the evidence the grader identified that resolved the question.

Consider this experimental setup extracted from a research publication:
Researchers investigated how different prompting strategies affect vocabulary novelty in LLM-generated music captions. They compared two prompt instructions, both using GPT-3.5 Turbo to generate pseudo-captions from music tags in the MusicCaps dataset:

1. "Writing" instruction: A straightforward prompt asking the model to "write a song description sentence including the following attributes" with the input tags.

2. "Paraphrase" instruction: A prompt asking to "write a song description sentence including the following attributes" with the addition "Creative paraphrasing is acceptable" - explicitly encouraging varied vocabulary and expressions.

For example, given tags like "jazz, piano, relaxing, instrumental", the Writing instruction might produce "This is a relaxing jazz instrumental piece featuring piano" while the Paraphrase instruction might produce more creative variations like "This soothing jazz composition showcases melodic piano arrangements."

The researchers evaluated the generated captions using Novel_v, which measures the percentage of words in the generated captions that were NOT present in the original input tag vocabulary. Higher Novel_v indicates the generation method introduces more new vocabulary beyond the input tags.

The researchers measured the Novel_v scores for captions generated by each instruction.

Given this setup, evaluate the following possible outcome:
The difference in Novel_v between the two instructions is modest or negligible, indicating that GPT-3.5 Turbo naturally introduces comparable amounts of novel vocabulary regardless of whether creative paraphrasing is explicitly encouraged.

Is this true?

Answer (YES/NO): NO